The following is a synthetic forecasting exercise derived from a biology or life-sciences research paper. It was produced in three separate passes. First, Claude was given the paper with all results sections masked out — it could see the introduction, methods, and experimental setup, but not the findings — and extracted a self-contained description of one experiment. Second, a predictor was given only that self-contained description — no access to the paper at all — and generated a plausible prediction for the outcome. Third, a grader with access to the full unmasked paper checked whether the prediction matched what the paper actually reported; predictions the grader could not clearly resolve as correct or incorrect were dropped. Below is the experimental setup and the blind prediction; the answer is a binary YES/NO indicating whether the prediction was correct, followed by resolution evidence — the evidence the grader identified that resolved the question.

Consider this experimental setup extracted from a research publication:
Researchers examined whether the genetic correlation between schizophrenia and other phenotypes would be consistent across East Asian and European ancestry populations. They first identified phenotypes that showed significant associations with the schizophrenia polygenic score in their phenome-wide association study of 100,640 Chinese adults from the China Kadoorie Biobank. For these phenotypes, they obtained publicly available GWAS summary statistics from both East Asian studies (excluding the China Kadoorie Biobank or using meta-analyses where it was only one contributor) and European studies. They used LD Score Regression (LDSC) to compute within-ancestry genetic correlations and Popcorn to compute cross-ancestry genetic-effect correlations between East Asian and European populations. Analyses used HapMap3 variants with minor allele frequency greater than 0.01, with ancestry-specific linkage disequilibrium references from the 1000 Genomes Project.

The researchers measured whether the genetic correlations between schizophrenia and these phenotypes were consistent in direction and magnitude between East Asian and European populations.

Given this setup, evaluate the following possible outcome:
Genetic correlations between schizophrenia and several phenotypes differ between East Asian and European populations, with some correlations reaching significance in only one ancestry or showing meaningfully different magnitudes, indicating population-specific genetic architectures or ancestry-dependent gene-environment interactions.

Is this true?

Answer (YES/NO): YES